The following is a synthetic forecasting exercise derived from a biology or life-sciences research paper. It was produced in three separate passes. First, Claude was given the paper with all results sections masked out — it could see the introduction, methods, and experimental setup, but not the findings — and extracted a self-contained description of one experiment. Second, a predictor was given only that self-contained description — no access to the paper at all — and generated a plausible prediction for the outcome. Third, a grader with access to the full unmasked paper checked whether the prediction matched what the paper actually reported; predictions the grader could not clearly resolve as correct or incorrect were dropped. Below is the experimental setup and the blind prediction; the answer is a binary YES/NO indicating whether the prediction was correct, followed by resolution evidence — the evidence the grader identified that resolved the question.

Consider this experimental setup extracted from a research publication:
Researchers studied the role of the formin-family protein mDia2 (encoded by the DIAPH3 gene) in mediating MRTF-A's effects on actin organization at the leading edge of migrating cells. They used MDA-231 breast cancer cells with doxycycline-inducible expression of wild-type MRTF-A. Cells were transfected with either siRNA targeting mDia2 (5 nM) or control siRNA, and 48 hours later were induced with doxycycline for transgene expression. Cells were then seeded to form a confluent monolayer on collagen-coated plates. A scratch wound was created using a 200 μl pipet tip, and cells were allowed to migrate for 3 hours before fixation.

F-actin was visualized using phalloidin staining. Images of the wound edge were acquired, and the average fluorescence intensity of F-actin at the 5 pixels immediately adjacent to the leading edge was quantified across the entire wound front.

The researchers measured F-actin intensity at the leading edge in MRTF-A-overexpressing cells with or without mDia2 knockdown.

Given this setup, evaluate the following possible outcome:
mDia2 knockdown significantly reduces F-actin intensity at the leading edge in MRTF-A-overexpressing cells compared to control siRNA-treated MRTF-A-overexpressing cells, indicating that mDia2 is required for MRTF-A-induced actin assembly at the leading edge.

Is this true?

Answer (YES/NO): YES